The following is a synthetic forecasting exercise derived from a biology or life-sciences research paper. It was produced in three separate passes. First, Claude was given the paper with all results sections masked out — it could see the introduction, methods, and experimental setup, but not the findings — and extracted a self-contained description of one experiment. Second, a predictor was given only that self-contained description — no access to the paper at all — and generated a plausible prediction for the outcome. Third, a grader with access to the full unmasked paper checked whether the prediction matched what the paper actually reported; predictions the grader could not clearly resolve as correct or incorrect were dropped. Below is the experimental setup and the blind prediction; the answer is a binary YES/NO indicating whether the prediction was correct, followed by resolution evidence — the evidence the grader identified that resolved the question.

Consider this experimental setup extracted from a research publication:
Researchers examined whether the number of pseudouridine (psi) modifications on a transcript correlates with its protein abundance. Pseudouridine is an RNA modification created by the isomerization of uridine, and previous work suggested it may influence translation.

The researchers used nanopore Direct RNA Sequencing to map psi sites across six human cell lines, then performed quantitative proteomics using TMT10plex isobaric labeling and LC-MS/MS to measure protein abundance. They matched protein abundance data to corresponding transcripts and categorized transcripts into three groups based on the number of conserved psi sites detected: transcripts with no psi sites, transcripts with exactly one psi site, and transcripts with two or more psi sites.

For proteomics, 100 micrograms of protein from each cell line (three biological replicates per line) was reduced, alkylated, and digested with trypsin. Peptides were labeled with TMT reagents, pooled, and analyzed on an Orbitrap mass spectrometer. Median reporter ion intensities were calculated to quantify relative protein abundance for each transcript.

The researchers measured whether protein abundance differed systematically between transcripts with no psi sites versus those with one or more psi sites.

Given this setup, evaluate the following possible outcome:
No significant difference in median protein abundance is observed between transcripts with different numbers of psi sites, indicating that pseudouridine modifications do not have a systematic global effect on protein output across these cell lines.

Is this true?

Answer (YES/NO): NO